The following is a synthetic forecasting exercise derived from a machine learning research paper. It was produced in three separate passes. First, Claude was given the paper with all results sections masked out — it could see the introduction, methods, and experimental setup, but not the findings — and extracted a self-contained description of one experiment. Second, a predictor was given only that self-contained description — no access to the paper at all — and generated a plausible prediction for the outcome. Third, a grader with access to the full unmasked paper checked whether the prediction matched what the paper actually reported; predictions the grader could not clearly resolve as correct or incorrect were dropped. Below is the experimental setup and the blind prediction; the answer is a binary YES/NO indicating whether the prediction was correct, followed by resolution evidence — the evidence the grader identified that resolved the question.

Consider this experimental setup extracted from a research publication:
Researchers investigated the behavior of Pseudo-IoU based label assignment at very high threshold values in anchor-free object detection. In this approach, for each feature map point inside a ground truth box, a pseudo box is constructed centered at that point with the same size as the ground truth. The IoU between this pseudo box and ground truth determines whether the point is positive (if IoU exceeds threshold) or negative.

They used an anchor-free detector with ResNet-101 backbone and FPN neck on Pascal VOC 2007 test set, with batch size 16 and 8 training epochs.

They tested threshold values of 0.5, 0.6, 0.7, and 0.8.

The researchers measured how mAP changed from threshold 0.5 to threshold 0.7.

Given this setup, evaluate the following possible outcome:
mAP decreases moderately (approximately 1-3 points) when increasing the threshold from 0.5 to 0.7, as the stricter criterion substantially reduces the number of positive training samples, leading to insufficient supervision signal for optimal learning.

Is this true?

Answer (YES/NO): NO